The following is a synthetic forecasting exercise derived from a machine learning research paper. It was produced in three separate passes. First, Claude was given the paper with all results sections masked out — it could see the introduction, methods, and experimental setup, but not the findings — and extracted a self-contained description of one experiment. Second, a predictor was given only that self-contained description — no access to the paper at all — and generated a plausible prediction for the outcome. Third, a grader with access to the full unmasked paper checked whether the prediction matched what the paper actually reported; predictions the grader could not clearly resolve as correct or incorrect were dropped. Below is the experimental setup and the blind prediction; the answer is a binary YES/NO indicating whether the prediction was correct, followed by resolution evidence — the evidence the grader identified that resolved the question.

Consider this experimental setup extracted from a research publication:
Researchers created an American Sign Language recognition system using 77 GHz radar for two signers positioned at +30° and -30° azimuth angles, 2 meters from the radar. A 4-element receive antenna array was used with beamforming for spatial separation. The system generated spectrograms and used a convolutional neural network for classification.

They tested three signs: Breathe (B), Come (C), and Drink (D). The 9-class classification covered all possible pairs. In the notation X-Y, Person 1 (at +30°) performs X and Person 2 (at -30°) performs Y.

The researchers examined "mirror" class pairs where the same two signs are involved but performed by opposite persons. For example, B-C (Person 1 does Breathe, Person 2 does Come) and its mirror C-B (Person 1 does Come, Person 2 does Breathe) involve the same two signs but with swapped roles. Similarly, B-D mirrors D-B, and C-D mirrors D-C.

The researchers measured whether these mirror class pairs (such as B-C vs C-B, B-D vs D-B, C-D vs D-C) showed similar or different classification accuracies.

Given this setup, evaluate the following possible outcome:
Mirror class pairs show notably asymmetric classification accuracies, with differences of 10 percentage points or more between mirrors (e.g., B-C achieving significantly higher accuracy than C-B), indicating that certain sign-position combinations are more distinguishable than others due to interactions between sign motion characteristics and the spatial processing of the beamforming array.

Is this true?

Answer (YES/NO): YES